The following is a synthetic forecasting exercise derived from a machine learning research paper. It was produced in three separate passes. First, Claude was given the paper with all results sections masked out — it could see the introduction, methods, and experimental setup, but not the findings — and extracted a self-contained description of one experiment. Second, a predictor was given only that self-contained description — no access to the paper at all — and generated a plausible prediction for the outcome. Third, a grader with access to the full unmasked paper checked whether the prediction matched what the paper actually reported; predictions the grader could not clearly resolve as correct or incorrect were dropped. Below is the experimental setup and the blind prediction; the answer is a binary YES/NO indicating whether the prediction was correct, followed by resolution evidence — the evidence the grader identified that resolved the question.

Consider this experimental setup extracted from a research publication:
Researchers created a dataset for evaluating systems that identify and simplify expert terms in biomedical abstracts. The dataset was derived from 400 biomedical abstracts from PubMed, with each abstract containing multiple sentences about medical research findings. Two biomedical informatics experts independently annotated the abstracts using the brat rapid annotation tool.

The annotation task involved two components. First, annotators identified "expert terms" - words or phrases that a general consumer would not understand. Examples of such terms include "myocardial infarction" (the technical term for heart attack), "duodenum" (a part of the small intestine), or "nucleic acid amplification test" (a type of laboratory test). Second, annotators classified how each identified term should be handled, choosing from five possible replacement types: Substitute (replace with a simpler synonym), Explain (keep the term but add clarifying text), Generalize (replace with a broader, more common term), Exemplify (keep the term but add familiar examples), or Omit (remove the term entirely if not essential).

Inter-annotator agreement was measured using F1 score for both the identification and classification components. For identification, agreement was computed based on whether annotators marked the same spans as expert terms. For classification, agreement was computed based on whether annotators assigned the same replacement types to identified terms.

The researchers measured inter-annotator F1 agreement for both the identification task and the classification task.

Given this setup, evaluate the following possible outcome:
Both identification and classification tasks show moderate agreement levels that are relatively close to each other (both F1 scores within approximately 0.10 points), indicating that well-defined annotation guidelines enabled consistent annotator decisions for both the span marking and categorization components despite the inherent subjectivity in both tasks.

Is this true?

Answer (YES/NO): YES